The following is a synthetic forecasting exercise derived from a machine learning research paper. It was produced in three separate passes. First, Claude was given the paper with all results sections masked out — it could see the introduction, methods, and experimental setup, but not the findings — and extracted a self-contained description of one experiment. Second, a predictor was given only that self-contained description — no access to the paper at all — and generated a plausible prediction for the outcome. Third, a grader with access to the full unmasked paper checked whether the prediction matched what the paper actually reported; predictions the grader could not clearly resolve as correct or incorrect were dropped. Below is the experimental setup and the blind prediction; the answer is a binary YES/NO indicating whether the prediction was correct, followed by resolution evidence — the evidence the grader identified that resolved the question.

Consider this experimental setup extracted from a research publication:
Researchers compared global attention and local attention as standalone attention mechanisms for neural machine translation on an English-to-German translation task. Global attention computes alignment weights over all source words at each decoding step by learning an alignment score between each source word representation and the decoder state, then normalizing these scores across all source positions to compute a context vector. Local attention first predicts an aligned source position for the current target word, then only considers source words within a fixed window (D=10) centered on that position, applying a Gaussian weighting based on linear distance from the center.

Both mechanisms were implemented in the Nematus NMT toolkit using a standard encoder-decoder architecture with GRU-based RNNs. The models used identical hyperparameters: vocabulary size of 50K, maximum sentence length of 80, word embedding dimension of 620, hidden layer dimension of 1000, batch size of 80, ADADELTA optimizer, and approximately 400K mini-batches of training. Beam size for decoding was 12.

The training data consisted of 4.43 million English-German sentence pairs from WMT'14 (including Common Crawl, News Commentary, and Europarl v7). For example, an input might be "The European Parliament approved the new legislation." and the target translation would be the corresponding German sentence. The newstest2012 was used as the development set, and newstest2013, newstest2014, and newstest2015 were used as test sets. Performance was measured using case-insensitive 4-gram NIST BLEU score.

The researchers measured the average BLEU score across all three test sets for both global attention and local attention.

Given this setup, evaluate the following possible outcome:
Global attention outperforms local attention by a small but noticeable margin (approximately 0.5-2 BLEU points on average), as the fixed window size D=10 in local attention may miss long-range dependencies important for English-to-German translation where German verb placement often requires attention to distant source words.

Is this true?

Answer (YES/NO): NO